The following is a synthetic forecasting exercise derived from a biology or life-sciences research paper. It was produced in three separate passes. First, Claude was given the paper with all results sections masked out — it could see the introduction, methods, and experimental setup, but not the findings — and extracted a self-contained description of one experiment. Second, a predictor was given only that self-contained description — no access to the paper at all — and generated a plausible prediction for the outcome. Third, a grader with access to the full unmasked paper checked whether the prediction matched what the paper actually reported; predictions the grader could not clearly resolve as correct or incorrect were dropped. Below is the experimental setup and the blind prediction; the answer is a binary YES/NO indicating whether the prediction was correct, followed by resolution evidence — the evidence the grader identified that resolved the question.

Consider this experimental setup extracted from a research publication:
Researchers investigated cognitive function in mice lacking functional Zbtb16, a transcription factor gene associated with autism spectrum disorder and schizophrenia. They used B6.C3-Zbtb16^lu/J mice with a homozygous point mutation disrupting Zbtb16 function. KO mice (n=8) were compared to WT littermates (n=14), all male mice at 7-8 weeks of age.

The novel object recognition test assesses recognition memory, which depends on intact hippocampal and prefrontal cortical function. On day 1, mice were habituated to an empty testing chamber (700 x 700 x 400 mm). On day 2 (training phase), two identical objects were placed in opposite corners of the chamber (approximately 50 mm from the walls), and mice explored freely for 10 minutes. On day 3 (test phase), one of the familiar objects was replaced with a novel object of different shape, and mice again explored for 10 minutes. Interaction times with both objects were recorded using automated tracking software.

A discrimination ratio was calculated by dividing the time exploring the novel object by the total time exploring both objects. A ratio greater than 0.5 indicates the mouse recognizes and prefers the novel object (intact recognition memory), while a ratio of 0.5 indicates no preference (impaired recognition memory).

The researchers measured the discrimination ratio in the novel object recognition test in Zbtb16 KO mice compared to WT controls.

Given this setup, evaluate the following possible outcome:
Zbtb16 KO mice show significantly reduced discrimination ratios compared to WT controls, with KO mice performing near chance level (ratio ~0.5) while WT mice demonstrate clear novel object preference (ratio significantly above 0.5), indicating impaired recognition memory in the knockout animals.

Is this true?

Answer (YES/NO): YES